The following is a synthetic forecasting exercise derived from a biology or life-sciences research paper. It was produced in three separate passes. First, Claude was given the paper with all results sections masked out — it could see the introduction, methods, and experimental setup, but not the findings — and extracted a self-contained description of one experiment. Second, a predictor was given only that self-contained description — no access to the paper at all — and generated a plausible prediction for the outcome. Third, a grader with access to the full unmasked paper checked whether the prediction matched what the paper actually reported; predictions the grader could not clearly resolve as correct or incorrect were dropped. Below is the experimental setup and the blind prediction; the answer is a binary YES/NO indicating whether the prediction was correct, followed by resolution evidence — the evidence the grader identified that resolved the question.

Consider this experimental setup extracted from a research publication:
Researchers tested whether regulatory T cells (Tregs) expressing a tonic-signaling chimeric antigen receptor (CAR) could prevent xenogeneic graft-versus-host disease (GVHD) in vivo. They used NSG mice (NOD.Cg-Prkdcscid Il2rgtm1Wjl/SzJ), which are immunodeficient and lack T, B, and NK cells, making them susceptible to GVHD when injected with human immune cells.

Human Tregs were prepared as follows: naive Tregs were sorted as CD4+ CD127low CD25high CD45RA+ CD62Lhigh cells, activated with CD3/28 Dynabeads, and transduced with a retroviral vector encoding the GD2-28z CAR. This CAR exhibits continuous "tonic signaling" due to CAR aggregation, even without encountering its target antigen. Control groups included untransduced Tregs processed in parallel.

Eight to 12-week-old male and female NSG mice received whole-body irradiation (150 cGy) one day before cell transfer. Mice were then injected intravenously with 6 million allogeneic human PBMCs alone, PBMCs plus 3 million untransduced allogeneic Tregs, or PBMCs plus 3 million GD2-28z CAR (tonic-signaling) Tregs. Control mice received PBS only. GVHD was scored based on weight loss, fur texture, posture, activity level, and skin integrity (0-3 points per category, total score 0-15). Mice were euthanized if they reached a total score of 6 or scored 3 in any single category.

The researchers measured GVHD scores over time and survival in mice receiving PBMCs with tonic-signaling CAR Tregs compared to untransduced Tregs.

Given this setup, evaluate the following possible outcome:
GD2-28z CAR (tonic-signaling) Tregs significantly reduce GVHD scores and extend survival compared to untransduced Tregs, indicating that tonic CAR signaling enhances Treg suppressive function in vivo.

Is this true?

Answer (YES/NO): NO